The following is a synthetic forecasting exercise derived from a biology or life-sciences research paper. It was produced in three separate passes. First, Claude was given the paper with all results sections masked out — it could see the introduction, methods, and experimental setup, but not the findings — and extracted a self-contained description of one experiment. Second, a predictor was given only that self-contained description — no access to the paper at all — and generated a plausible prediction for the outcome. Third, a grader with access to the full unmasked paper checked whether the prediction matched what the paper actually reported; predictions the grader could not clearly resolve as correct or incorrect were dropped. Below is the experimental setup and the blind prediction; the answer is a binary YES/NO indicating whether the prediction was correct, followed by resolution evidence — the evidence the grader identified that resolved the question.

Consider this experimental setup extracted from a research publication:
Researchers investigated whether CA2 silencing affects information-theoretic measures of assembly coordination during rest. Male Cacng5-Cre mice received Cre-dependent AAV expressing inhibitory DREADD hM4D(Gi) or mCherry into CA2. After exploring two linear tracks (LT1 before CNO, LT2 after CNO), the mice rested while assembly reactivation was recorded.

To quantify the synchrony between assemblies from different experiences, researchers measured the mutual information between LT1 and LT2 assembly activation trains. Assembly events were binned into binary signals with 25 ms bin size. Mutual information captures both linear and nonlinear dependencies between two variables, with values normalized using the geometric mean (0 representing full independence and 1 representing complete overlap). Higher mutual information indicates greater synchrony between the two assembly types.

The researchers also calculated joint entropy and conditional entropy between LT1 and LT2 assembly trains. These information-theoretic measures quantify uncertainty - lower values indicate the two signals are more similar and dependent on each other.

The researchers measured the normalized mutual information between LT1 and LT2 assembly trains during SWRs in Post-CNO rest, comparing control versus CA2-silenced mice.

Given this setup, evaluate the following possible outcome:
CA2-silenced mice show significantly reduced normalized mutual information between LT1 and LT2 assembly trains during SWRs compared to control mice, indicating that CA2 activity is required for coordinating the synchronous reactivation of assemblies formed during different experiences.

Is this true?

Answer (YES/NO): NO